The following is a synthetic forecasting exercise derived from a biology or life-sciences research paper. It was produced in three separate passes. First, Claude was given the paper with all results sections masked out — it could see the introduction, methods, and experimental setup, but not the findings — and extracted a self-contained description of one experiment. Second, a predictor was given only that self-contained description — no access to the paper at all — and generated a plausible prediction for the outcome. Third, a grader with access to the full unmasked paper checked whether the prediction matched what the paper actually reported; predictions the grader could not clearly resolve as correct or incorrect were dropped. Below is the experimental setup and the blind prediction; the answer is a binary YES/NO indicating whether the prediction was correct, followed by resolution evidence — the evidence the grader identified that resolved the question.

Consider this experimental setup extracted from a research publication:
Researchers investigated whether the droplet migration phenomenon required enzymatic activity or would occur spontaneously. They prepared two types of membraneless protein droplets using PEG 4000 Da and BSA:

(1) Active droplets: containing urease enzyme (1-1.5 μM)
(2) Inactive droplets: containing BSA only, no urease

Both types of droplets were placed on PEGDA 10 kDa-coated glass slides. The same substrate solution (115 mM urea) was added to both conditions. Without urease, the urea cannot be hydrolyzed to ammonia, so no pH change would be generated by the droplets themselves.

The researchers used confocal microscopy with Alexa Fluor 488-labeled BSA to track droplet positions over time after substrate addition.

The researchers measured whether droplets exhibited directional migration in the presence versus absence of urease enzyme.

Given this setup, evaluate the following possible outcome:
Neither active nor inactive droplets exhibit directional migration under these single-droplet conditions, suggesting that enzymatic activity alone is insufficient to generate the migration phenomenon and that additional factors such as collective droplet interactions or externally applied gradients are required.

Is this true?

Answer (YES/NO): NO